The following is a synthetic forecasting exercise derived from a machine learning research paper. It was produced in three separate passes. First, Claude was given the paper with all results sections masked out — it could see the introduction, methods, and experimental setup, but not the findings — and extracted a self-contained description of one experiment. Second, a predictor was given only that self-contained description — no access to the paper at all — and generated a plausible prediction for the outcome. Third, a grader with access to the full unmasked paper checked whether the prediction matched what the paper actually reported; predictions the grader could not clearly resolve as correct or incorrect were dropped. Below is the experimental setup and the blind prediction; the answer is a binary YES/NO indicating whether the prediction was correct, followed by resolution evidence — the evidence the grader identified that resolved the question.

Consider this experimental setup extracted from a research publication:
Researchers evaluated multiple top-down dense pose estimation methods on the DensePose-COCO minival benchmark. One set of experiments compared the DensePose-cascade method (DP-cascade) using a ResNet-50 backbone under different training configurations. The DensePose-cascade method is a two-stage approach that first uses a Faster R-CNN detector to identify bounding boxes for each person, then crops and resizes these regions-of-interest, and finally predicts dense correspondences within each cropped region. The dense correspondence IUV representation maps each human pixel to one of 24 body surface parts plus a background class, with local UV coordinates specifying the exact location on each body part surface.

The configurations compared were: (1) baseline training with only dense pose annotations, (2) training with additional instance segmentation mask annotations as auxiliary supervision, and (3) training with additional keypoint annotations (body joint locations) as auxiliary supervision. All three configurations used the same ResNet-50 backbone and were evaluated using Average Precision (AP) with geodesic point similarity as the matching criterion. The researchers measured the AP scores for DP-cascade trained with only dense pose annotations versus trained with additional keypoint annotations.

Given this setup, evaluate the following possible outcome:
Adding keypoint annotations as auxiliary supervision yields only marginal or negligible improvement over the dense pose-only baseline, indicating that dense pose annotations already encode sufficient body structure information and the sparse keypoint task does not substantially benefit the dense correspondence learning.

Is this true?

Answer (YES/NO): NO